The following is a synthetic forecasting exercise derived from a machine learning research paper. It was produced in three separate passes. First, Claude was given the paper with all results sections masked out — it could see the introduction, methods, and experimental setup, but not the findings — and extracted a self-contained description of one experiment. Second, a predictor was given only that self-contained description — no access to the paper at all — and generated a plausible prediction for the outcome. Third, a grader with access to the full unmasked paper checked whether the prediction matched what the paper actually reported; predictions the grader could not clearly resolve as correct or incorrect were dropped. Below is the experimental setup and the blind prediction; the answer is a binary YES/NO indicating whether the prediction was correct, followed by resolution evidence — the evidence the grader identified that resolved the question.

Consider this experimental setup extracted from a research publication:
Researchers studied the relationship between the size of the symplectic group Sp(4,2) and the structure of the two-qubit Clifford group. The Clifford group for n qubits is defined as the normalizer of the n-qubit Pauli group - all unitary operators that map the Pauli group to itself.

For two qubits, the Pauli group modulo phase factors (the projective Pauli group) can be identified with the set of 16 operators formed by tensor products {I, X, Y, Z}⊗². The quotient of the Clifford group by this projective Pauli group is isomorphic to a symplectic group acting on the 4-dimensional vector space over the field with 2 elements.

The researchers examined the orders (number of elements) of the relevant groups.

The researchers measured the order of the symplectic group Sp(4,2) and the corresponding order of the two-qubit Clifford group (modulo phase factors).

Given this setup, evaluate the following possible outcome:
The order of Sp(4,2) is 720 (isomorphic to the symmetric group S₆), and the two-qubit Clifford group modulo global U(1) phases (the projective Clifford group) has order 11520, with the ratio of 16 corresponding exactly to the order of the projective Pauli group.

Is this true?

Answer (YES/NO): YES